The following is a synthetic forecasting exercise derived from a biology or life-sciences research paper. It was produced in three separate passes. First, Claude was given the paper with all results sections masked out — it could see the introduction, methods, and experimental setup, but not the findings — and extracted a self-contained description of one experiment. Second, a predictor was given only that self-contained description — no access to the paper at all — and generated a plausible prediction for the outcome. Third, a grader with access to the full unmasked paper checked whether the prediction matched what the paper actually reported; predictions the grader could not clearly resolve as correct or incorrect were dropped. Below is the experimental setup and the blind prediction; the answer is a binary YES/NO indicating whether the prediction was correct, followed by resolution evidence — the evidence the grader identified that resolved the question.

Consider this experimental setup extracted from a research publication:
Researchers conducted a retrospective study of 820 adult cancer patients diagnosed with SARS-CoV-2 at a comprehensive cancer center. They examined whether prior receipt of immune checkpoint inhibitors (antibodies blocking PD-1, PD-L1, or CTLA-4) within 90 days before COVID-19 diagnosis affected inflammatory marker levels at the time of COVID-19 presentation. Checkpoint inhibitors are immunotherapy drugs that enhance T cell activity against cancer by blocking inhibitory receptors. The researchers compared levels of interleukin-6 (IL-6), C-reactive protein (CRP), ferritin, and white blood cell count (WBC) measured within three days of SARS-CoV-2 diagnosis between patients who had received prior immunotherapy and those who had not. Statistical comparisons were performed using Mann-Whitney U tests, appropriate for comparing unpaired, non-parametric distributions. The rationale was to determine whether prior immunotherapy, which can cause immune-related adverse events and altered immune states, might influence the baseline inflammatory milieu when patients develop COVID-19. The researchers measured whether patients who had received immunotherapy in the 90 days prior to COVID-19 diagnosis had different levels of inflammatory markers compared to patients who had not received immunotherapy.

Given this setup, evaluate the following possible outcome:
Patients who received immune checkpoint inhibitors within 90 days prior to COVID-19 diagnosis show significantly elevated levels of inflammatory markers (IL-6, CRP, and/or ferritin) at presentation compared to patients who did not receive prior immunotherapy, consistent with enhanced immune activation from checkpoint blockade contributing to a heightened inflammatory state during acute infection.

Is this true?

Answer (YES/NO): NO